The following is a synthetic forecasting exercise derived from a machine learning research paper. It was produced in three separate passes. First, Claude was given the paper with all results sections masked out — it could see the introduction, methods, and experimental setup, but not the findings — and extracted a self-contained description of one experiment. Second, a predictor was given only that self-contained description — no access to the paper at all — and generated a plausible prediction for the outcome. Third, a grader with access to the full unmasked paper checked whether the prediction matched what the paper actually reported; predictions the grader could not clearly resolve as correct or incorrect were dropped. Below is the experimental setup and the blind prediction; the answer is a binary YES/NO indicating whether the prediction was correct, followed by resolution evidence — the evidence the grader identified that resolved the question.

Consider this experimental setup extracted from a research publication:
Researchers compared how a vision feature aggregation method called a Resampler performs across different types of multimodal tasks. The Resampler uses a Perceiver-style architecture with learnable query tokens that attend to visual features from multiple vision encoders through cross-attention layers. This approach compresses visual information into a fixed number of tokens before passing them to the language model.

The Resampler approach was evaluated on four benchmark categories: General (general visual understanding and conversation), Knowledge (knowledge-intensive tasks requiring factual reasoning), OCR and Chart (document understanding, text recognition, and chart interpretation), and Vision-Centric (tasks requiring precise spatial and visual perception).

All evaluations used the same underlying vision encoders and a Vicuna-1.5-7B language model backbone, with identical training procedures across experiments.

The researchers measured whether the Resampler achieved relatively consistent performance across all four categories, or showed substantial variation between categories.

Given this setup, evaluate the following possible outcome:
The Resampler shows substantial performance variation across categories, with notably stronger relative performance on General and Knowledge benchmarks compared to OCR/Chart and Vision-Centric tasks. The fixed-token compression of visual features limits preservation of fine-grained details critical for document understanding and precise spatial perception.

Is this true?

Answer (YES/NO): YES